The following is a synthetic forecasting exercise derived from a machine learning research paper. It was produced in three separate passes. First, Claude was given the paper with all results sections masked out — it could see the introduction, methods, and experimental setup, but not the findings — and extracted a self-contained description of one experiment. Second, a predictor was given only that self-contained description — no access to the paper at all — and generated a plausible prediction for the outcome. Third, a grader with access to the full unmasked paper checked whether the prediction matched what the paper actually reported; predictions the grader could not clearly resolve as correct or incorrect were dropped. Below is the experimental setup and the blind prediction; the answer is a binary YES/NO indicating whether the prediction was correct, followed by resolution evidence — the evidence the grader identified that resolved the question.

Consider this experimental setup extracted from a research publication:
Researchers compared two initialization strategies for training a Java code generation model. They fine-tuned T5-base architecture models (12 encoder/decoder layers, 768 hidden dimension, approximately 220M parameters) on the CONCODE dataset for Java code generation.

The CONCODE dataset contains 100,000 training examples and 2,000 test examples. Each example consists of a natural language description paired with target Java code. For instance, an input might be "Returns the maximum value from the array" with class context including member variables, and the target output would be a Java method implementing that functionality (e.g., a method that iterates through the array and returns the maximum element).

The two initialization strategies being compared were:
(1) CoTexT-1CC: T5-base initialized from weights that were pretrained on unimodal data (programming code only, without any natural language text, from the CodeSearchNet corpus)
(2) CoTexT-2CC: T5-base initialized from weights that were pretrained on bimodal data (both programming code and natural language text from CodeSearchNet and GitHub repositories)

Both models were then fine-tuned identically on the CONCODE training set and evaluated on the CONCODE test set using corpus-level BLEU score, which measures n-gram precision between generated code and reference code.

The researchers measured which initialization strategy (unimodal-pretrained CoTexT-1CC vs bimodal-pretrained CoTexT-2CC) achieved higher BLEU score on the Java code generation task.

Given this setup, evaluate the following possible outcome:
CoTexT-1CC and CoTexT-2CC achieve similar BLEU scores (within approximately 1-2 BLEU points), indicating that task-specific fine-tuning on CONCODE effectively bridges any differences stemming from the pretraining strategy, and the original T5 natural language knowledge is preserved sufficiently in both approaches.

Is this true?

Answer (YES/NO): YES